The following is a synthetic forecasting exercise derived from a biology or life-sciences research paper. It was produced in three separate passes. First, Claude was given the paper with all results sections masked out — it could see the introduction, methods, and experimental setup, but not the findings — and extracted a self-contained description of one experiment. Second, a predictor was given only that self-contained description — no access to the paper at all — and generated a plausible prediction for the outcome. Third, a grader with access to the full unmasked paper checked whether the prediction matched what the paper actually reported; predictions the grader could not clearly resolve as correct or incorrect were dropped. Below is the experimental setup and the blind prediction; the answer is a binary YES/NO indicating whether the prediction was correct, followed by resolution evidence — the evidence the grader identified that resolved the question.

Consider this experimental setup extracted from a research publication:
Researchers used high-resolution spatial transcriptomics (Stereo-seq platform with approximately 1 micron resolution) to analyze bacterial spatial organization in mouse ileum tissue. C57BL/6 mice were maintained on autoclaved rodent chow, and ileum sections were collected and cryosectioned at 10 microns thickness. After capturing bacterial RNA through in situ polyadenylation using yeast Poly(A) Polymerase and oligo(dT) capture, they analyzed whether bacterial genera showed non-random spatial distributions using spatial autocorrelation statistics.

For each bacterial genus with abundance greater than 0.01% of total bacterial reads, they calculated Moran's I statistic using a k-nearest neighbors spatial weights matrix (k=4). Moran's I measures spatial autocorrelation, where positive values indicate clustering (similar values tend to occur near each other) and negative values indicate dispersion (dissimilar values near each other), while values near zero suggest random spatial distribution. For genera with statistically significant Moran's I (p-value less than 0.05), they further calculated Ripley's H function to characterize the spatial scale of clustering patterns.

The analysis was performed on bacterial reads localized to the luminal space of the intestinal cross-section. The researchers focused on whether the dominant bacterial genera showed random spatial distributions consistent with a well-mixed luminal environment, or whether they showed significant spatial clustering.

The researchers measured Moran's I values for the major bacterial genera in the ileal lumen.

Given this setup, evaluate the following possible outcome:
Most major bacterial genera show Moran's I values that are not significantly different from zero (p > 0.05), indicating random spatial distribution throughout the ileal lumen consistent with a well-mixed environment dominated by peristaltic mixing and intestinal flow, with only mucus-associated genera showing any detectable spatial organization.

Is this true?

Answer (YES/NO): NO